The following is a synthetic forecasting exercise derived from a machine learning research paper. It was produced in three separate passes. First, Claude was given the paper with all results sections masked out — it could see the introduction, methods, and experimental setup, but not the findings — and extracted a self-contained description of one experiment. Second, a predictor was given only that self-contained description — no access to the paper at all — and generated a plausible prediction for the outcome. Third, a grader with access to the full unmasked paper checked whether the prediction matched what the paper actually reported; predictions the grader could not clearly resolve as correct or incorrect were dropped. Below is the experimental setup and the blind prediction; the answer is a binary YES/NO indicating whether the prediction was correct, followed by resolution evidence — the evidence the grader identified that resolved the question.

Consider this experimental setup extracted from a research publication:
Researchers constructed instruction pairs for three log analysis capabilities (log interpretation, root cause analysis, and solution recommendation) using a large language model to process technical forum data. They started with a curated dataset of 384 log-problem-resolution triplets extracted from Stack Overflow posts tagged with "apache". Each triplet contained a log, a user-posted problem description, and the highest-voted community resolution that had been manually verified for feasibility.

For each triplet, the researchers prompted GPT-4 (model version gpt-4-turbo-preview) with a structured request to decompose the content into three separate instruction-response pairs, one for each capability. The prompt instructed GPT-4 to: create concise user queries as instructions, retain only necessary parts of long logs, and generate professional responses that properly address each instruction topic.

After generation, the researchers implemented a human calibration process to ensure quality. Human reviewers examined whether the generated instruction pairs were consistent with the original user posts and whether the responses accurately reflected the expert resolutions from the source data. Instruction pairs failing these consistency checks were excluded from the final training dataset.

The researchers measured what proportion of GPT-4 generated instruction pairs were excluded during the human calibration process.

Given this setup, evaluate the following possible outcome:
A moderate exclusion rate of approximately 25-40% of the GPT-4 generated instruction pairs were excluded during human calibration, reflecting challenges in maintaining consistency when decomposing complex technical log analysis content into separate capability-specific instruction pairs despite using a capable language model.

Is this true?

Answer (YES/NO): NO